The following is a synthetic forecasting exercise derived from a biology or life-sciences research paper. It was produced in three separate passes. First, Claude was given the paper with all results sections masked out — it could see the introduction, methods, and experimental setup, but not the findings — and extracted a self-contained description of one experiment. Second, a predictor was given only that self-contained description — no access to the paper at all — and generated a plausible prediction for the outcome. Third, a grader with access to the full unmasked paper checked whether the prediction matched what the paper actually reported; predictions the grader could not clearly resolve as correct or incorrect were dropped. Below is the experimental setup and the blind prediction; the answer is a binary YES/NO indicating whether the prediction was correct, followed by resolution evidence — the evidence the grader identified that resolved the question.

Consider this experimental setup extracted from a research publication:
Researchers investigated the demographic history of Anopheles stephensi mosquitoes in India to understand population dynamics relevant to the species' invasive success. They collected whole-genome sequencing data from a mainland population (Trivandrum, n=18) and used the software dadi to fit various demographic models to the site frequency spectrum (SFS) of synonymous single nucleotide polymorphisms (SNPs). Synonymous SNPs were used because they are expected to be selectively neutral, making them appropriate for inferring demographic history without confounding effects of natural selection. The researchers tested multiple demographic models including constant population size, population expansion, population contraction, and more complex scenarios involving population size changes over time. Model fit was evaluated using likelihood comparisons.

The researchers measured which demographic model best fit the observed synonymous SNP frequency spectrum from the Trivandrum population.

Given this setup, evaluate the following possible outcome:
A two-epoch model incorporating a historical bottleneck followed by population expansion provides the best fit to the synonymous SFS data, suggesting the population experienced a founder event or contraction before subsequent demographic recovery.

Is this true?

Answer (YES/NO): YES